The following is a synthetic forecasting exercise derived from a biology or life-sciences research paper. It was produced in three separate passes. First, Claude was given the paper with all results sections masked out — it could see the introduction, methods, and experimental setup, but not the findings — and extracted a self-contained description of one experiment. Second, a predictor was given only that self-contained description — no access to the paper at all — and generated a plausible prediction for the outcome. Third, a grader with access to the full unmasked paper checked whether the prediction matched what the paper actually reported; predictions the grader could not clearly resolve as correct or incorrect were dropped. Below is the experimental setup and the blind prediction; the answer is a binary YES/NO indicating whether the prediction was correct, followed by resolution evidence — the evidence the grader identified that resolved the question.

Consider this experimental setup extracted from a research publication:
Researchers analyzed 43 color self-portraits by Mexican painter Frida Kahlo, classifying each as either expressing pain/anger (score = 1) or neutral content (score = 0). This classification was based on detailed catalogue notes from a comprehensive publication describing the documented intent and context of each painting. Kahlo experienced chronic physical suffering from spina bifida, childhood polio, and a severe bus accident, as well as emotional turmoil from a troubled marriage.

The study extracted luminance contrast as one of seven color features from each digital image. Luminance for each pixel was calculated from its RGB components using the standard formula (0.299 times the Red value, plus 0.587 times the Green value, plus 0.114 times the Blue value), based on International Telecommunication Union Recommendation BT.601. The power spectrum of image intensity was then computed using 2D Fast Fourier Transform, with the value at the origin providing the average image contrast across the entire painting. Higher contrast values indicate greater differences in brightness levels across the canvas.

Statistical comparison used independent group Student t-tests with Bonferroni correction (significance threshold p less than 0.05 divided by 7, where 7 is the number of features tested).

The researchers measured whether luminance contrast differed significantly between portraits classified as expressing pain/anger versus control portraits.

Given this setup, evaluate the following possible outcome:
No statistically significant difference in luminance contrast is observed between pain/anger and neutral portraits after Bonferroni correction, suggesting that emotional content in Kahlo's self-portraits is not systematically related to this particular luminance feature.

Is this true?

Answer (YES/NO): NO